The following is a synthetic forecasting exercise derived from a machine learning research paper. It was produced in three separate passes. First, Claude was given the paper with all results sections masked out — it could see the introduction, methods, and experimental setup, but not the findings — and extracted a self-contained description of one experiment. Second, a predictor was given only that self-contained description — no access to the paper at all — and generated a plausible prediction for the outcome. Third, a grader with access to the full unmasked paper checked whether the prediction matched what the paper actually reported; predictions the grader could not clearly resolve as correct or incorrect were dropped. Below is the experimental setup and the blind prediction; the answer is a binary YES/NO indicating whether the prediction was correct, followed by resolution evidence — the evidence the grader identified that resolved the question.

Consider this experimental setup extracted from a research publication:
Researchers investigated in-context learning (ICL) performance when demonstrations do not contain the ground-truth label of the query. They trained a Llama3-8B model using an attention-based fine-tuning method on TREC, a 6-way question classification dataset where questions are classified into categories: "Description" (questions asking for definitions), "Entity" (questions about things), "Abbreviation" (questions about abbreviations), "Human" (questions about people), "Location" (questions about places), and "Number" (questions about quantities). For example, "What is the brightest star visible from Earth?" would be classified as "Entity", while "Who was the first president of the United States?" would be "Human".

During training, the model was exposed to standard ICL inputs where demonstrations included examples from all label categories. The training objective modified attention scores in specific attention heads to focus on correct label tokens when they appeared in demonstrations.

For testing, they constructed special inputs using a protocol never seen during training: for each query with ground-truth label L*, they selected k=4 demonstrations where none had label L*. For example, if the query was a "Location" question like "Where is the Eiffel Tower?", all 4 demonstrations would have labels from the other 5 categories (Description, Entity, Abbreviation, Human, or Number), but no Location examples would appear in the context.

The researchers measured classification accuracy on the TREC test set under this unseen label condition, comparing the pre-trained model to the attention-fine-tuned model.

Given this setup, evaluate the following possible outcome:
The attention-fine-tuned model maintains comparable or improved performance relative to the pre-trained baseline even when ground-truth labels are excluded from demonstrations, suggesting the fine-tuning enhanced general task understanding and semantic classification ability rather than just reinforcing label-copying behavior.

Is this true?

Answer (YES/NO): YES